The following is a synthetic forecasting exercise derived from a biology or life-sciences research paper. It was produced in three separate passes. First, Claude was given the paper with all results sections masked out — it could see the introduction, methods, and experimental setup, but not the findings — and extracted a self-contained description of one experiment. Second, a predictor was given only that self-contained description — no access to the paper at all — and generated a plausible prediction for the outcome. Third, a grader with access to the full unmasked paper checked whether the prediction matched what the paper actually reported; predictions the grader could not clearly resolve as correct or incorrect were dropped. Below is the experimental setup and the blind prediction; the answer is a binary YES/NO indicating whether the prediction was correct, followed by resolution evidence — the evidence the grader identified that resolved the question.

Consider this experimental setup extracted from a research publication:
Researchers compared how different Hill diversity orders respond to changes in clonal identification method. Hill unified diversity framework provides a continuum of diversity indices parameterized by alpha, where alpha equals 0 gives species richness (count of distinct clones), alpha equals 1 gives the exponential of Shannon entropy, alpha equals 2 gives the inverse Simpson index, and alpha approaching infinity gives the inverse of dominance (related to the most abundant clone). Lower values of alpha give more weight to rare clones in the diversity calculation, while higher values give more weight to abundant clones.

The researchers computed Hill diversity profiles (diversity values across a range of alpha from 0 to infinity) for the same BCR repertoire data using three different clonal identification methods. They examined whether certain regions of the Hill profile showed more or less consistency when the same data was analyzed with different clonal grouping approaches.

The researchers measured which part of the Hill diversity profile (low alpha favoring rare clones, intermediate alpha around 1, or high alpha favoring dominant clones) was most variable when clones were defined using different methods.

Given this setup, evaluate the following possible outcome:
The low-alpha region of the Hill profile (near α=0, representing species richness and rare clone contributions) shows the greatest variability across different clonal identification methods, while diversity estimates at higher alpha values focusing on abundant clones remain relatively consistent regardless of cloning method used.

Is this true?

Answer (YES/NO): YES